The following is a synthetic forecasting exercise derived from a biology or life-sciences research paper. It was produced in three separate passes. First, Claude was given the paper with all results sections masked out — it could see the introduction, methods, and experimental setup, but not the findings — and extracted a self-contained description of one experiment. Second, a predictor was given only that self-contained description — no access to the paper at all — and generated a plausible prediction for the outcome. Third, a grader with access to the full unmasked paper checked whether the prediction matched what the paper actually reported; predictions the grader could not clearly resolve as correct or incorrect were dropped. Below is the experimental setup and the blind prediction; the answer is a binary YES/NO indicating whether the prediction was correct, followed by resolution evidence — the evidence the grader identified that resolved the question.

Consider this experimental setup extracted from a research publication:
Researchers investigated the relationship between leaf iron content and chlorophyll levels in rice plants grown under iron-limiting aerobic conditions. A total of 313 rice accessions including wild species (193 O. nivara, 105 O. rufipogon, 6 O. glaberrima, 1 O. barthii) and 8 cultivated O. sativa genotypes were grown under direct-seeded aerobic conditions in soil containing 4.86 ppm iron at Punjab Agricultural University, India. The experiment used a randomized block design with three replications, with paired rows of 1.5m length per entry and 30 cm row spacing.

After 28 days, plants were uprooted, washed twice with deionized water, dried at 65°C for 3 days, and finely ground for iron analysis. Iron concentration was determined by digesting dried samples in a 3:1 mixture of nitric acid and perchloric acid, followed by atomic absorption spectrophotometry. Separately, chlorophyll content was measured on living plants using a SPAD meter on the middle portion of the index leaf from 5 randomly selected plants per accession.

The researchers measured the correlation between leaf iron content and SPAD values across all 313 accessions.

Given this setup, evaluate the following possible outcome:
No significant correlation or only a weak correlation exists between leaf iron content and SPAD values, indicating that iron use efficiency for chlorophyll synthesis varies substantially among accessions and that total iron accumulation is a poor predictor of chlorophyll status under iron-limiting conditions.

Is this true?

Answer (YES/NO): NO